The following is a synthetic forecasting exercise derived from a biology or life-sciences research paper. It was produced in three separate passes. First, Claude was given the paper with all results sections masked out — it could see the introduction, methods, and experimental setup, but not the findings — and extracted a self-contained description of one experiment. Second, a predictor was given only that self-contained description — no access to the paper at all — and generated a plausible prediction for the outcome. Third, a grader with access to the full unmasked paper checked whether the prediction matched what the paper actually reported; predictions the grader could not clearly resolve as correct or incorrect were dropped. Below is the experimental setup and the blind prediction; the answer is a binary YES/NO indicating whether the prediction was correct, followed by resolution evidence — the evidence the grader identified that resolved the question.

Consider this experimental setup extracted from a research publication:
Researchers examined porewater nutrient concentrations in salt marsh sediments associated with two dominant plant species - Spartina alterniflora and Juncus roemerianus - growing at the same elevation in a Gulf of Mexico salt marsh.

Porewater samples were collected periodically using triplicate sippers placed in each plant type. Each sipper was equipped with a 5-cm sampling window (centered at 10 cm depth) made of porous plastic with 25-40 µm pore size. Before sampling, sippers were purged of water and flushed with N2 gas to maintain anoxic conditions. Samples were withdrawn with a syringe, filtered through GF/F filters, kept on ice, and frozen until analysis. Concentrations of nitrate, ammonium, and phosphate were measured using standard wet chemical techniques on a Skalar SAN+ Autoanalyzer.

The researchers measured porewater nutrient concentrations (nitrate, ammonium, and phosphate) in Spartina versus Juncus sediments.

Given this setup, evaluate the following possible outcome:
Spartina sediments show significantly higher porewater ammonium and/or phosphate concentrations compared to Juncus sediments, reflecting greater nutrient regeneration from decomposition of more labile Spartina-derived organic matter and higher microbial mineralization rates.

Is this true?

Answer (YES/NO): NO